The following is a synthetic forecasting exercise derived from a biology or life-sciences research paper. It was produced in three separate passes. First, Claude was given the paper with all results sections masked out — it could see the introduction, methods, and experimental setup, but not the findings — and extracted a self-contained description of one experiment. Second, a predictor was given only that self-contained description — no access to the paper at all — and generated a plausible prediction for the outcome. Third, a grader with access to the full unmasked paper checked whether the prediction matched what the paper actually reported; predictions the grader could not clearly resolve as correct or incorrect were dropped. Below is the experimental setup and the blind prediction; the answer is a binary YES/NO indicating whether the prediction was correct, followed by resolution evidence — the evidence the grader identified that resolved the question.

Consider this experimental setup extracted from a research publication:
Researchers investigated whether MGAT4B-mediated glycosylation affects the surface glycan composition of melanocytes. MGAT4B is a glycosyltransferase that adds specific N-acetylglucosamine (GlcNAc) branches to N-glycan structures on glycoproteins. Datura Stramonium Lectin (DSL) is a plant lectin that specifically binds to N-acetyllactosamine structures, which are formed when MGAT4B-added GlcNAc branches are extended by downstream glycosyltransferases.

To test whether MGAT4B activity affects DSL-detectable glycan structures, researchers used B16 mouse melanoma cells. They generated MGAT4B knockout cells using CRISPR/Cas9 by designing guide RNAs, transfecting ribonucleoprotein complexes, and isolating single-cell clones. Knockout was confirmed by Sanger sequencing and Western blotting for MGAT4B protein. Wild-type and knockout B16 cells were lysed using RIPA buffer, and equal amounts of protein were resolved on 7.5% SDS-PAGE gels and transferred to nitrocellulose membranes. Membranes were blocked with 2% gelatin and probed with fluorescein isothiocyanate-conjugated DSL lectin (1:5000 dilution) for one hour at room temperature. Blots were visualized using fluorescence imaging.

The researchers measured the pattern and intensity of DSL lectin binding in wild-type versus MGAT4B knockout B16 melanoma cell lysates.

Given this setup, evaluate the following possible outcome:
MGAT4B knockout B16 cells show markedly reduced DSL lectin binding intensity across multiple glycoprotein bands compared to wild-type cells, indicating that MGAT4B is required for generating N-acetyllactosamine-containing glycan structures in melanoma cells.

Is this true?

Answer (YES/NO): YES